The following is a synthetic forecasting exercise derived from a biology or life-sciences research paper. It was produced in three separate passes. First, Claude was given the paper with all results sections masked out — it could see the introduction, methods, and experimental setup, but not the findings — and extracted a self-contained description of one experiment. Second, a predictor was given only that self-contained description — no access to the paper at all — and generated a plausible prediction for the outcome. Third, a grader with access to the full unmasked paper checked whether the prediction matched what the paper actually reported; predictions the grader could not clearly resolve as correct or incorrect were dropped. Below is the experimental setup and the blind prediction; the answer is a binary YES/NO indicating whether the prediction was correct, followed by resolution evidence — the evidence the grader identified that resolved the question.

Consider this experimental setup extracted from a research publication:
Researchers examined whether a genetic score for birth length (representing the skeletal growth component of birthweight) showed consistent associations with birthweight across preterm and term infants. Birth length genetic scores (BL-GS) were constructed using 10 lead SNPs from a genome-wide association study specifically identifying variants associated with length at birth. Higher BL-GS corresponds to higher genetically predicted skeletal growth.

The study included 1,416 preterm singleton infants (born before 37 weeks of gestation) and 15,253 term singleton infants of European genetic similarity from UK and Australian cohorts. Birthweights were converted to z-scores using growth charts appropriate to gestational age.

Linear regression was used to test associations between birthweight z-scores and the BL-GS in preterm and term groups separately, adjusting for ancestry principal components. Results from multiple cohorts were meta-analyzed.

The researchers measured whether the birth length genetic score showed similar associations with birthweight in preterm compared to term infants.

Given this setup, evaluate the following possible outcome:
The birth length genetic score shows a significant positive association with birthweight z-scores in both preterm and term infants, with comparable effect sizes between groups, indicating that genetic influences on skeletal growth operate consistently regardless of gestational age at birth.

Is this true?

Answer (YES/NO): NO